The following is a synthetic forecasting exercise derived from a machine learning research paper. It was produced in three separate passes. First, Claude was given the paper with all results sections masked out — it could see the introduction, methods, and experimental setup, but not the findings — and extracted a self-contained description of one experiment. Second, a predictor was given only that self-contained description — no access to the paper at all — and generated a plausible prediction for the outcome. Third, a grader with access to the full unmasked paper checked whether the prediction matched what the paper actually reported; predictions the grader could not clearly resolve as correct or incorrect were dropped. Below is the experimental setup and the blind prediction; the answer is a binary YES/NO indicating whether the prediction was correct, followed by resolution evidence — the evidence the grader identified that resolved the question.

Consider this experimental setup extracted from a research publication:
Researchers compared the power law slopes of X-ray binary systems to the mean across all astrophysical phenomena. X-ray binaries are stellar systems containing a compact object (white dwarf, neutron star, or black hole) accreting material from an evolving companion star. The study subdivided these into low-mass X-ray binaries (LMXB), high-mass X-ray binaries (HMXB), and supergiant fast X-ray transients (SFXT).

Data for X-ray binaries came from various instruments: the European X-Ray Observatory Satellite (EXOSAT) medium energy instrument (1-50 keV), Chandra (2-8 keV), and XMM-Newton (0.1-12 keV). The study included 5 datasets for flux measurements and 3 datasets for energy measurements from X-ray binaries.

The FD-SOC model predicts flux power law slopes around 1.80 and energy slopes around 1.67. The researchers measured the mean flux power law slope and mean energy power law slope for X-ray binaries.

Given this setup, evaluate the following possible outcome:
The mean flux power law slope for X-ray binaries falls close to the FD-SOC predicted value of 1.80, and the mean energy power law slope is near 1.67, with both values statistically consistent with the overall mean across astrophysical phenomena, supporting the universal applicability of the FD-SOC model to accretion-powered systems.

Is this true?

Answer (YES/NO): NO